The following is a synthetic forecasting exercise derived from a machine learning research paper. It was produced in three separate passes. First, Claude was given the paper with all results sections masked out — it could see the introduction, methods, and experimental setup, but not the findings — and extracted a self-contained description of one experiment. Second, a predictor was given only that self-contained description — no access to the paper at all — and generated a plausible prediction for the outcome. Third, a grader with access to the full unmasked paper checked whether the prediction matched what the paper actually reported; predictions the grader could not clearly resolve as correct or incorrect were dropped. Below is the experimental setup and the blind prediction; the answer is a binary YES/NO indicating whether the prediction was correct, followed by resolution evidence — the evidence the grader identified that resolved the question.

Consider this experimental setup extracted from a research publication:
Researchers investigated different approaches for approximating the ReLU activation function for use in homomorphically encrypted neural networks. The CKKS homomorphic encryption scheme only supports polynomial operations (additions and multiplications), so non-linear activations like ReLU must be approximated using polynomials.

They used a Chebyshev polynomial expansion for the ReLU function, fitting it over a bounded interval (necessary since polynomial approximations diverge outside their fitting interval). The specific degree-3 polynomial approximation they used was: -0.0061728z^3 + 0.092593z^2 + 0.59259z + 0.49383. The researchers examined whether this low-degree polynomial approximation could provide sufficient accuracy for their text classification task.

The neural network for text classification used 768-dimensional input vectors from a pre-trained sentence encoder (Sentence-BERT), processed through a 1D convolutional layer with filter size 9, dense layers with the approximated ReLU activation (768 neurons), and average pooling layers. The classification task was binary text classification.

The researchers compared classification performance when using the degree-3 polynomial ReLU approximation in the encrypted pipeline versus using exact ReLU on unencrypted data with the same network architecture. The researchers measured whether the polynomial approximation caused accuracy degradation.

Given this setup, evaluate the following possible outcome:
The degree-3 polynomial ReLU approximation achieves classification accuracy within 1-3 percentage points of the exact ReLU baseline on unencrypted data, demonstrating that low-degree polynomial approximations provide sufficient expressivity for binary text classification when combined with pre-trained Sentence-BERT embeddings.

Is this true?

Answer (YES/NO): NO